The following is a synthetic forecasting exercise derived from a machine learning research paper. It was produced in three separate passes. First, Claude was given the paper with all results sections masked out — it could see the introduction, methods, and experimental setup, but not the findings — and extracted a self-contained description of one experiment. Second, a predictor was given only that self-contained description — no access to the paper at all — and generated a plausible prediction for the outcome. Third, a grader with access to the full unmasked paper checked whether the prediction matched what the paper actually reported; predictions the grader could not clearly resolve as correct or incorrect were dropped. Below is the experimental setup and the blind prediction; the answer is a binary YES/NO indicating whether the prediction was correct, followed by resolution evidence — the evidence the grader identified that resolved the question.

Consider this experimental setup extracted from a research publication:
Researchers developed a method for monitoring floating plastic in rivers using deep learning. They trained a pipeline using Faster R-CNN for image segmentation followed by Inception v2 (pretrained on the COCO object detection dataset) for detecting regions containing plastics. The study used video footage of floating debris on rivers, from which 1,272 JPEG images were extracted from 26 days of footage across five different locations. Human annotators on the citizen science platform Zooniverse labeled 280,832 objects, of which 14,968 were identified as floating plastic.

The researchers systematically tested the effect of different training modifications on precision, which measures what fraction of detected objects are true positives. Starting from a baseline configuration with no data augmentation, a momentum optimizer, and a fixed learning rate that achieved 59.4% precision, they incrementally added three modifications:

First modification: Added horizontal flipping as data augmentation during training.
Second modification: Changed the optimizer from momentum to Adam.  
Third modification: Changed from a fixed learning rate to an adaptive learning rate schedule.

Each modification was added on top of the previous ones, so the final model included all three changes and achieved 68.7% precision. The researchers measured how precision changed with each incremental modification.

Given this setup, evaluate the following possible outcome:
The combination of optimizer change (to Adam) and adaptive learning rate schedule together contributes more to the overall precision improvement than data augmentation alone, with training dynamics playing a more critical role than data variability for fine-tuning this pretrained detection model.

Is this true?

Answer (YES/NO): YES